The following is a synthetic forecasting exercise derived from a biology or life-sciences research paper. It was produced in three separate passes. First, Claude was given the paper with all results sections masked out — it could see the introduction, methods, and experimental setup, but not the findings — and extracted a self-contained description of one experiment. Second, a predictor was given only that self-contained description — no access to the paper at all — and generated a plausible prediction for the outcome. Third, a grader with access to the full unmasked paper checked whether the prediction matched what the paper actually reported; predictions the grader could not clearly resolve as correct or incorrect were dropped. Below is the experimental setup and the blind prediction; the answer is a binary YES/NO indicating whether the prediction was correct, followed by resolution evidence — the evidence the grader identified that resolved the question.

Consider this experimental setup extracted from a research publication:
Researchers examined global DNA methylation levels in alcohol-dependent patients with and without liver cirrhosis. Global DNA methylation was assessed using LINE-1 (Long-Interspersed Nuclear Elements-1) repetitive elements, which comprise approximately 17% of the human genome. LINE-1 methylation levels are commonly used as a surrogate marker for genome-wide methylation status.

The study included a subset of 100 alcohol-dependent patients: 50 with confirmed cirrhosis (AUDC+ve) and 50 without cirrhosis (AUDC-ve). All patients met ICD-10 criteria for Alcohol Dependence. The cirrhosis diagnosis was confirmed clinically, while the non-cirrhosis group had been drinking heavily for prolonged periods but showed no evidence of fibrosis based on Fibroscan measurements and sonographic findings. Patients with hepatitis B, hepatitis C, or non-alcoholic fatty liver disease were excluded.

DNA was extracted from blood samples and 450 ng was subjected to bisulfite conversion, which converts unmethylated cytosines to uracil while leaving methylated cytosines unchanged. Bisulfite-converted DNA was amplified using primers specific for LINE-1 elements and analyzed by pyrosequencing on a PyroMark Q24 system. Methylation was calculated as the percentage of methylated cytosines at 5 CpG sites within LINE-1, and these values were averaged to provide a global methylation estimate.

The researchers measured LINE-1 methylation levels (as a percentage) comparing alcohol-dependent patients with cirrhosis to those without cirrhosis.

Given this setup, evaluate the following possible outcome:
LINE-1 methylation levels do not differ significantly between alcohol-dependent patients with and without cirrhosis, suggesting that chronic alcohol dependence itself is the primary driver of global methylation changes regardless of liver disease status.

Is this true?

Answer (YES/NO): YES